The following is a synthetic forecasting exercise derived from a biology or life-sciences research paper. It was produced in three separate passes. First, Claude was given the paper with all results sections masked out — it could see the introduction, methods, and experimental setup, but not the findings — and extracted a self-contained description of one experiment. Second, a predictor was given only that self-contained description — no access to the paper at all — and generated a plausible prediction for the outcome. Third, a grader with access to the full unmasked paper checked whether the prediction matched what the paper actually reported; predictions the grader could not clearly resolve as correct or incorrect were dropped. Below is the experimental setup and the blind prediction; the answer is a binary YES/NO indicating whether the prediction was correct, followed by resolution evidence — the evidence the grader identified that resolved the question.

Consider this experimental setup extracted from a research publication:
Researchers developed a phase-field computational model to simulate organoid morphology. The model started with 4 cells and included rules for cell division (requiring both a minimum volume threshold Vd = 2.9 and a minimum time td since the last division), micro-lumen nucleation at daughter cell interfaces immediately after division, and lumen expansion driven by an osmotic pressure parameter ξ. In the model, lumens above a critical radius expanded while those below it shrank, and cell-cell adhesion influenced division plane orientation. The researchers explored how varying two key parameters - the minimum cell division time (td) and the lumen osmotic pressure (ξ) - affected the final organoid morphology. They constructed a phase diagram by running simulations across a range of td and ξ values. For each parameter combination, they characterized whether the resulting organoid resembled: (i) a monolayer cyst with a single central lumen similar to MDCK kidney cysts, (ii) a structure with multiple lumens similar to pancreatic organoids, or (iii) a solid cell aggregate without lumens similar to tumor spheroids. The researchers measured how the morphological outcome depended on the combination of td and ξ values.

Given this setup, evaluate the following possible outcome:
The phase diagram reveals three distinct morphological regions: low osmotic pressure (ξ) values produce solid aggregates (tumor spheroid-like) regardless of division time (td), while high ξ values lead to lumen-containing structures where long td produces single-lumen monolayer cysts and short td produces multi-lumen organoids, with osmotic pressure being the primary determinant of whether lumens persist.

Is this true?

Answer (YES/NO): NO